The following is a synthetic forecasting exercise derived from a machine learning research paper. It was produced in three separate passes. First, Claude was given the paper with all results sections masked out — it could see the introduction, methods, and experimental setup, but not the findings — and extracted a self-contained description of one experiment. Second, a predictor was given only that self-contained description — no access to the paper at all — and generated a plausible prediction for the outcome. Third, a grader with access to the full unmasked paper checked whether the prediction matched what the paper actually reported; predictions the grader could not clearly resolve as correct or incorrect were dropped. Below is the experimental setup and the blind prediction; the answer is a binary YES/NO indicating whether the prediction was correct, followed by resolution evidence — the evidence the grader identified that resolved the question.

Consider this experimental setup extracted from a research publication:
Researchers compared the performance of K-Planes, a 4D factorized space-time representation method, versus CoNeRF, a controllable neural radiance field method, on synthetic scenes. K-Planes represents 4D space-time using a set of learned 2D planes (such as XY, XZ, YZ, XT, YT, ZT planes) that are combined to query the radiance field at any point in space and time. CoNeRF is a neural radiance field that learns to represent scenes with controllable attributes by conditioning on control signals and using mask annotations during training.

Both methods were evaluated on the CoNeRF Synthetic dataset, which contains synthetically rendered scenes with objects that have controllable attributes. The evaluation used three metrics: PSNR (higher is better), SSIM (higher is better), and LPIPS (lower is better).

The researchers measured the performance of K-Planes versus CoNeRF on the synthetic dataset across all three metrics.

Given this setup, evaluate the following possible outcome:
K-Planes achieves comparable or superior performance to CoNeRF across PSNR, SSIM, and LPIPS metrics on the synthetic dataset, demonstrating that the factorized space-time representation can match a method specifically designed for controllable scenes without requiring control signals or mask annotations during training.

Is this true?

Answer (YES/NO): NO